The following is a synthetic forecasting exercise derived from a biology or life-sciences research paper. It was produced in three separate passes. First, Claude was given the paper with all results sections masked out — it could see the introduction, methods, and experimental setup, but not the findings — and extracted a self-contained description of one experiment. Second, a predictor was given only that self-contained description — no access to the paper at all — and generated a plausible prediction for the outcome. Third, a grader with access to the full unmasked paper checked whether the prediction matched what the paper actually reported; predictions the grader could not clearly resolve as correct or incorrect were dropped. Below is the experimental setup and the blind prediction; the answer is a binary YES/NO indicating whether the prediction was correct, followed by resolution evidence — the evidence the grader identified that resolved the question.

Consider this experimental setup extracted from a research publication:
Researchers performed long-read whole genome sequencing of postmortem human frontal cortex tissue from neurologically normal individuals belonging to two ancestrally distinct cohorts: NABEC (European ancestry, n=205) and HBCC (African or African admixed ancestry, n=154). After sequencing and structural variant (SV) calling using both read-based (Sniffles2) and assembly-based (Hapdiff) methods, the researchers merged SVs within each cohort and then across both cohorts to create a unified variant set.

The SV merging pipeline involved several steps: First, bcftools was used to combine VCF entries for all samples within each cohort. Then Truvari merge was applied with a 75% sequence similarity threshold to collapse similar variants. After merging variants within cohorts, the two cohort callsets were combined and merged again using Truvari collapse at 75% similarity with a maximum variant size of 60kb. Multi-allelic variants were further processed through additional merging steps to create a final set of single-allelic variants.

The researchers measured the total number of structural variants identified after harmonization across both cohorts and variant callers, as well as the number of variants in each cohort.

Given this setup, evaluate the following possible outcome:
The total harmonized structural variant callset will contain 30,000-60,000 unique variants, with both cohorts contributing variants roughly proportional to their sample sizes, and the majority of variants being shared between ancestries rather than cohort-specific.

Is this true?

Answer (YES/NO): NO